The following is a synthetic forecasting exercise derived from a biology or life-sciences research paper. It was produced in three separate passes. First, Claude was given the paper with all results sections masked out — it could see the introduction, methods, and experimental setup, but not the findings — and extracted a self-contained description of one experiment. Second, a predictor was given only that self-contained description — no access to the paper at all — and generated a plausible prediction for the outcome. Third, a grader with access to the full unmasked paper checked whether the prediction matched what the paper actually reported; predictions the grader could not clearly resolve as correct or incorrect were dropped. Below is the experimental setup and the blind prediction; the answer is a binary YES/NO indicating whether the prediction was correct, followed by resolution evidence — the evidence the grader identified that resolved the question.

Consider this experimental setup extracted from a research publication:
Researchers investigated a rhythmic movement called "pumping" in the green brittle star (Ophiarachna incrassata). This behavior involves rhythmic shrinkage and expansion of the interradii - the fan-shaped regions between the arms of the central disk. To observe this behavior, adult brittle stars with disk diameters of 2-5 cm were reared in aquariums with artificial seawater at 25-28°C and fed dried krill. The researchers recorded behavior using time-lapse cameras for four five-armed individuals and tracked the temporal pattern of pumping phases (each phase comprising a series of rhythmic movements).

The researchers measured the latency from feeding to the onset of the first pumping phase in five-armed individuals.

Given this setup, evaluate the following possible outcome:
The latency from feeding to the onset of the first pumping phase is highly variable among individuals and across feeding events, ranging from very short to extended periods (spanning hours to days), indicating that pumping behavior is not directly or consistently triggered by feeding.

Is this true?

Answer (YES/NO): NO